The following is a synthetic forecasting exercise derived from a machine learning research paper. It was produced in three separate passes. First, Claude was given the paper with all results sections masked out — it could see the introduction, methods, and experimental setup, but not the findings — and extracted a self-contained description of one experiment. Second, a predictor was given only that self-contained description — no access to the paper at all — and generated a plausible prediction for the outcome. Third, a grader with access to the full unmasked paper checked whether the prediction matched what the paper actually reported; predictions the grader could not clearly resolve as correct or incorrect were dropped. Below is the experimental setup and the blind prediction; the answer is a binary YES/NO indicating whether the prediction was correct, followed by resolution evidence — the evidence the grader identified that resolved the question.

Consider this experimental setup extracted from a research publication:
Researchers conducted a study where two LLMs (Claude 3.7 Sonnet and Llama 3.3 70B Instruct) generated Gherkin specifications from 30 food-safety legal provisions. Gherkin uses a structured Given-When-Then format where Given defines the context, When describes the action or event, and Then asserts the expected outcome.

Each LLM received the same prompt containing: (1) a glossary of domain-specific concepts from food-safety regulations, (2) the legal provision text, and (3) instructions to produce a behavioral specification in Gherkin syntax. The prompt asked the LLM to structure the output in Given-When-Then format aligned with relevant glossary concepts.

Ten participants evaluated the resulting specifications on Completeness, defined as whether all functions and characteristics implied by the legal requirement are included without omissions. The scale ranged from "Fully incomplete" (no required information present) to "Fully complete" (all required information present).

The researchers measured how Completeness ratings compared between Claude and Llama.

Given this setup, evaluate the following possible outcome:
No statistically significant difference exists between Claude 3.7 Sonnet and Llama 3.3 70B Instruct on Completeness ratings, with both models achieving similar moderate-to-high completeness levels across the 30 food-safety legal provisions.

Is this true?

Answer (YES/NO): YES